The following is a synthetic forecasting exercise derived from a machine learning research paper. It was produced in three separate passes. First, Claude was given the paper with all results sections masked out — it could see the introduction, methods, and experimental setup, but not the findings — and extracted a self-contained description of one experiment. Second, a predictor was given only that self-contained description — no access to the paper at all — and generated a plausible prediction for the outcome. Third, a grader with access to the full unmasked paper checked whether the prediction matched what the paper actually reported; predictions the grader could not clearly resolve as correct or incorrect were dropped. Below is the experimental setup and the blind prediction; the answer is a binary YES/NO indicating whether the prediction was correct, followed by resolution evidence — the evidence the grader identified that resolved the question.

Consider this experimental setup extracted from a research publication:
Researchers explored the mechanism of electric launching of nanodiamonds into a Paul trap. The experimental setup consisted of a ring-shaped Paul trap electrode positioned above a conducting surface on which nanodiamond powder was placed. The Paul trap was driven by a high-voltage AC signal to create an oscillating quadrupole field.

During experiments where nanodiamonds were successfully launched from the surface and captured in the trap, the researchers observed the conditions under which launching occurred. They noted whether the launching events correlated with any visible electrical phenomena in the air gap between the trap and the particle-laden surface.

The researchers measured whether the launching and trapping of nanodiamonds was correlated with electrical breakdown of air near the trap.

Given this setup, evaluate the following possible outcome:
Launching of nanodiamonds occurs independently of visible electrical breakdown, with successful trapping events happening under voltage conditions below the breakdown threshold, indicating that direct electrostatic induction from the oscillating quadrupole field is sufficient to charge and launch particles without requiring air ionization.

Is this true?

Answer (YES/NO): NO